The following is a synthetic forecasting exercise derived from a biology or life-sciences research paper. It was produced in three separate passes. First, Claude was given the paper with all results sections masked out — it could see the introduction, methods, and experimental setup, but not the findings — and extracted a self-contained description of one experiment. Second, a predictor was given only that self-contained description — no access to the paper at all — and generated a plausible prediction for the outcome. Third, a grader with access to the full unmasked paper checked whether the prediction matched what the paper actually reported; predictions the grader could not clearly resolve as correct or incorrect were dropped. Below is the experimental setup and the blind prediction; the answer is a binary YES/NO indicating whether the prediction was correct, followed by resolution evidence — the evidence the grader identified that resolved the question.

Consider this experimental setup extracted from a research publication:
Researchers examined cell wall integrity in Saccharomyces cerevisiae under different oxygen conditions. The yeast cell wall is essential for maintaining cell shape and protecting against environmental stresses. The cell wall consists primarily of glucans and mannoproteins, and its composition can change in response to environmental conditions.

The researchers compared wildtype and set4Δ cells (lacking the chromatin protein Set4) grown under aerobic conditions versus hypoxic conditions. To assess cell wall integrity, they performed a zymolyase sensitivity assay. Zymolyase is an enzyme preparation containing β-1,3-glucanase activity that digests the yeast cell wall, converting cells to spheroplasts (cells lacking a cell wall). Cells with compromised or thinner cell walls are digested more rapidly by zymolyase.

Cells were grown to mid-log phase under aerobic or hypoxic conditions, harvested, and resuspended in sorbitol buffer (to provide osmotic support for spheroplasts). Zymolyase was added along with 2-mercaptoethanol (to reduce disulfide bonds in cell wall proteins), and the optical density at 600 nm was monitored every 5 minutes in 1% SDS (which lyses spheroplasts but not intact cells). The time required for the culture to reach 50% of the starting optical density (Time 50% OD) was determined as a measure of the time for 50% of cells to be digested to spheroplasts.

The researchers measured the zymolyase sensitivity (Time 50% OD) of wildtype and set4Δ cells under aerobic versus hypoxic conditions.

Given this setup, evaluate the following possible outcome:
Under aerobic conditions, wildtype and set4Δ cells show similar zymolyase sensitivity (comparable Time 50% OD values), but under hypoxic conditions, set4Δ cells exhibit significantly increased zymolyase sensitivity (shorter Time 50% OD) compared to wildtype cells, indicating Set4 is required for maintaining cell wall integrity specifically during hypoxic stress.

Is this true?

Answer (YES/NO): YES